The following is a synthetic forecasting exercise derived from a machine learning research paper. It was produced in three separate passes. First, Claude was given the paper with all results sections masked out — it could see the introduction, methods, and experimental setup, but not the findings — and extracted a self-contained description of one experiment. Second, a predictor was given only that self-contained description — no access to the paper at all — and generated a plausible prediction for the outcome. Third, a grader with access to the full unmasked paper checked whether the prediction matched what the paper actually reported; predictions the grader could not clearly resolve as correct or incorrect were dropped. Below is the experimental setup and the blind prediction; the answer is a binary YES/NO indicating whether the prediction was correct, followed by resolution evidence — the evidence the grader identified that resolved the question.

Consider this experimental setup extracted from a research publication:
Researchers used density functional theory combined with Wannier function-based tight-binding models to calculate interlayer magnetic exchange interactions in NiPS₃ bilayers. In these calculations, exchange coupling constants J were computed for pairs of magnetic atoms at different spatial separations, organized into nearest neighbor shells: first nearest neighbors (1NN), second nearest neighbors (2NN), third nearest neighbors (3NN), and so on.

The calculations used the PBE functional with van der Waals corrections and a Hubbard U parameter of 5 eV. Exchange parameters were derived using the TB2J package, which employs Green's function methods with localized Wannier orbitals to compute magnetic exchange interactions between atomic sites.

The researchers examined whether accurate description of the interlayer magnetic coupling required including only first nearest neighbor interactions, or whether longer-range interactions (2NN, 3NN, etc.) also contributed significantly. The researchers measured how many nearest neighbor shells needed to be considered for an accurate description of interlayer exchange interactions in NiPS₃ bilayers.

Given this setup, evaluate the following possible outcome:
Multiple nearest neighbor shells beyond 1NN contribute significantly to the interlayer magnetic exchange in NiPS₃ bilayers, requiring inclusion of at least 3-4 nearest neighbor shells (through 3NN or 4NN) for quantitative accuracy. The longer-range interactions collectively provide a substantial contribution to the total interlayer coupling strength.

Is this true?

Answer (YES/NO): YES